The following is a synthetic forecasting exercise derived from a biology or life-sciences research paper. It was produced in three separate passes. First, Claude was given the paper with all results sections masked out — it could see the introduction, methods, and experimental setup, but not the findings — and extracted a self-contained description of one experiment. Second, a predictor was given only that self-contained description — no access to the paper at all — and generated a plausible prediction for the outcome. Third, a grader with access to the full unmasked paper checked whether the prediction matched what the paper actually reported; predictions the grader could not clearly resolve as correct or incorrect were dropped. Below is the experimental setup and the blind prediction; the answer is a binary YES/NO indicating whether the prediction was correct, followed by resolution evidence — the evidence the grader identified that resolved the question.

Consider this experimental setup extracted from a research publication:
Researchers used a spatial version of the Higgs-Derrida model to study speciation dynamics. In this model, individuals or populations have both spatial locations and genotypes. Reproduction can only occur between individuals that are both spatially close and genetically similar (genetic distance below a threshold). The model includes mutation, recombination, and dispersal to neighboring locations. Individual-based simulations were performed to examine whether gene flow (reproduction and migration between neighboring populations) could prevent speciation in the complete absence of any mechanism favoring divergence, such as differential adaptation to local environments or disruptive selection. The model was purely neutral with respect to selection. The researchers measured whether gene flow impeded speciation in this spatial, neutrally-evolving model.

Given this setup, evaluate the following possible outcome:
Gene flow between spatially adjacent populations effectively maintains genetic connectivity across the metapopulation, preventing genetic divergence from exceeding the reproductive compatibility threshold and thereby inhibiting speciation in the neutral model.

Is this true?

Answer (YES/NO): NO